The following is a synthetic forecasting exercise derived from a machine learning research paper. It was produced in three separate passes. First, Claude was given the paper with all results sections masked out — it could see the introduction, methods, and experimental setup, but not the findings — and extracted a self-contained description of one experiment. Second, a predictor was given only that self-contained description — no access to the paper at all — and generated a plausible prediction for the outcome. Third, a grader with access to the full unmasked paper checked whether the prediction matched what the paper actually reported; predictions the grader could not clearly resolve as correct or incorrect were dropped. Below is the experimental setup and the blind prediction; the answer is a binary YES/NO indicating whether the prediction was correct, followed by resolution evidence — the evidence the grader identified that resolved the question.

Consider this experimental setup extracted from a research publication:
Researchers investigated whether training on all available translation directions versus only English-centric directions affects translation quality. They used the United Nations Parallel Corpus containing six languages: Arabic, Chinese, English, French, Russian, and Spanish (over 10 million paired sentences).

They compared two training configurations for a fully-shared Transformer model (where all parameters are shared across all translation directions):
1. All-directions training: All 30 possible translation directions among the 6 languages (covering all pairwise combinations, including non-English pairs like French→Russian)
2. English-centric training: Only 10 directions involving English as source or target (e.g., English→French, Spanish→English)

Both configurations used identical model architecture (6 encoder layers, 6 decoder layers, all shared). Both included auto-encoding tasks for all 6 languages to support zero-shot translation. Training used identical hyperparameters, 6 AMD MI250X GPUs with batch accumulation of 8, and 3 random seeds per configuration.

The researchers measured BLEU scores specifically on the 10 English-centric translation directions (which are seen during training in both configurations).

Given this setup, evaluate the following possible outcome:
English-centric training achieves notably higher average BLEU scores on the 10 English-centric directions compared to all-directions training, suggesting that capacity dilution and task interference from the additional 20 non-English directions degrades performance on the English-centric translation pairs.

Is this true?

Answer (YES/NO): YES